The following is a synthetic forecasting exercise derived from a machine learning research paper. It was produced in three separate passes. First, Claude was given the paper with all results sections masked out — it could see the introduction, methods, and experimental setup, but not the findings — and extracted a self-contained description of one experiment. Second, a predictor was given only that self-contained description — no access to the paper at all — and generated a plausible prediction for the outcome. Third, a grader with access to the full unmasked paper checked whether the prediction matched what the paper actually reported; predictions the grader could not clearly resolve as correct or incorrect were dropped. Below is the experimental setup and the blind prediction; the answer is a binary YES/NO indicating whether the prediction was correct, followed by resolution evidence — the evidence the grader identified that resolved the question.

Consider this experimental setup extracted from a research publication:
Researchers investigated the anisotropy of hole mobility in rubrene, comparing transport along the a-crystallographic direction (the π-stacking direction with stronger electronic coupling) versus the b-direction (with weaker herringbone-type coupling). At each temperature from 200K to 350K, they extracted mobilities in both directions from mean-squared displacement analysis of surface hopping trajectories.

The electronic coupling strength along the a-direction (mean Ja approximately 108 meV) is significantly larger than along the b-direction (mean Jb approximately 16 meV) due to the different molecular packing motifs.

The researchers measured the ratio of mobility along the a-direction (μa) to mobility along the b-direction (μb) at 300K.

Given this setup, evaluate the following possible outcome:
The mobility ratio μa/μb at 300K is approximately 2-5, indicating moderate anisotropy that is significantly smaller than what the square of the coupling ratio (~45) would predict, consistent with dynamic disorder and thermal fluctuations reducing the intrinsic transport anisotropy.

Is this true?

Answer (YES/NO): NO